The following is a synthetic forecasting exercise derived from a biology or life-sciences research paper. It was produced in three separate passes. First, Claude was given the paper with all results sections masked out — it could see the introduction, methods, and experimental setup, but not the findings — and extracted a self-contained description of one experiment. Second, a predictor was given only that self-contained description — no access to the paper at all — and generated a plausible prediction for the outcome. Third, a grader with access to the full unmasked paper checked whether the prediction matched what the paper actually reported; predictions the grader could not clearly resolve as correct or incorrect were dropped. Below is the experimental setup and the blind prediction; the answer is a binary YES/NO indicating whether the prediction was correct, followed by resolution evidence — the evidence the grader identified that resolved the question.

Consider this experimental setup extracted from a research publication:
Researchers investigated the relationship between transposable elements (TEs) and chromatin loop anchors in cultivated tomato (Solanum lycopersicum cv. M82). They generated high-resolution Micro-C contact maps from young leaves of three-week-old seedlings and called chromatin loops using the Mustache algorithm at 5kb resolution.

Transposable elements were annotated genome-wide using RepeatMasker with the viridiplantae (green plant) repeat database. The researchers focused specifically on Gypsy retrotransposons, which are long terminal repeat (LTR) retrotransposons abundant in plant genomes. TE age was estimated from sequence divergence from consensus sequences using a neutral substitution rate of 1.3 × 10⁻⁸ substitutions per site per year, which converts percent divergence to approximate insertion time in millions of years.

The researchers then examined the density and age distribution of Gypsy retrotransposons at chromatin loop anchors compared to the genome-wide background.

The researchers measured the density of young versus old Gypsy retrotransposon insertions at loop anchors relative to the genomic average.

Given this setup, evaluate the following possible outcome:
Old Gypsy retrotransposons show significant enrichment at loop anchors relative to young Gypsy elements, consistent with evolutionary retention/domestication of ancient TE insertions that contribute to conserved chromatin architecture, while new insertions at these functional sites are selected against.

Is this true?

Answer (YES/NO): YES